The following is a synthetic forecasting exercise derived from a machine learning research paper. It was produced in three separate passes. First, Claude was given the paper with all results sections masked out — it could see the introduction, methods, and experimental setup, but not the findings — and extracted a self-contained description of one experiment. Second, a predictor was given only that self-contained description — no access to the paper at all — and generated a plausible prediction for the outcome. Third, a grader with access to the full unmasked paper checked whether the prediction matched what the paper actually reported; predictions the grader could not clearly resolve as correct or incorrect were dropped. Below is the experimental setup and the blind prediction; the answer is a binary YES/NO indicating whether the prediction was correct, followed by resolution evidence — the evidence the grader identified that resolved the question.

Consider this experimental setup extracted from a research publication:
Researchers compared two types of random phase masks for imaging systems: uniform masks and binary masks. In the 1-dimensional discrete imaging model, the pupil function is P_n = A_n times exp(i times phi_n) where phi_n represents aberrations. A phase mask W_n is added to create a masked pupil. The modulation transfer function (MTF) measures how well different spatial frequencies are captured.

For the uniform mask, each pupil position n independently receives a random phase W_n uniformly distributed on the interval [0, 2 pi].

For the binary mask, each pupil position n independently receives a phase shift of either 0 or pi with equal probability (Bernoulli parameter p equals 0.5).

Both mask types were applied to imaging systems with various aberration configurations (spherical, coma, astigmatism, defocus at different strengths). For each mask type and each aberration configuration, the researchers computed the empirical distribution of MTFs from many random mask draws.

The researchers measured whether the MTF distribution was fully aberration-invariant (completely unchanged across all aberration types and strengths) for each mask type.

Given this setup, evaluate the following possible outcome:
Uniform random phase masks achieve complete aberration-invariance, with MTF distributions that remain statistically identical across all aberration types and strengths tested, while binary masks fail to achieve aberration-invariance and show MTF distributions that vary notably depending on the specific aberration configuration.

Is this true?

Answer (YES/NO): NO